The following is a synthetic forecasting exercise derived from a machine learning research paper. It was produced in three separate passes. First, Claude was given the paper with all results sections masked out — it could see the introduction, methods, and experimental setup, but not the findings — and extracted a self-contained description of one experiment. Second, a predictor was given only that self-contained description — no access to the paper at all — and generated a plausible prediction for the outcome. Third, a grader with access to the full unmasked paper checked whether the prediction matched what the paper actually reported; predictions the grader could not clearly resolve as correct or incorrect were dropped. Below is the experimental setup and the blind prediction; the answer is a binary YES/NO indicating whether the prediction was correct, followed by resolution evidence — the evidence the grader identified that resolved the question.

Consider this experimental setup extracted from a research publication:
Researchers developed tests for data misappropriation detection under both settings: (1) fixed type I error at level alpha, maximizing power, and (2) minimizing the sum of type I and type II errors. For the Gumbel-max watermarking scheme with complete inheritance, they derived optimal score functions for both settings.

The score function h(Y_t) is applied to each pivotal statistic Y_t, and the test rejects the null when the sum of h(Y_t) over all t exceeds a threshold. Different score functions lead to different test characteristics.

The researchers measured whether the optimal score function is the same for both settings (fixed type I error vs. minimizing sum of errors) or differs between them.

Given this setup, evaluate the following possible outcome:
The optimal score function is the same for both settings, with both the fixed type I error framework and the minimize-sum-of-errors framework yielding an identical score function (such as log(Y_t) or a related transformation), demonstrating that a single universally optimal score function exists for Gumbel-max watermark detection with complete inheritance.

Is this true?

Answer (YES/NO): YES